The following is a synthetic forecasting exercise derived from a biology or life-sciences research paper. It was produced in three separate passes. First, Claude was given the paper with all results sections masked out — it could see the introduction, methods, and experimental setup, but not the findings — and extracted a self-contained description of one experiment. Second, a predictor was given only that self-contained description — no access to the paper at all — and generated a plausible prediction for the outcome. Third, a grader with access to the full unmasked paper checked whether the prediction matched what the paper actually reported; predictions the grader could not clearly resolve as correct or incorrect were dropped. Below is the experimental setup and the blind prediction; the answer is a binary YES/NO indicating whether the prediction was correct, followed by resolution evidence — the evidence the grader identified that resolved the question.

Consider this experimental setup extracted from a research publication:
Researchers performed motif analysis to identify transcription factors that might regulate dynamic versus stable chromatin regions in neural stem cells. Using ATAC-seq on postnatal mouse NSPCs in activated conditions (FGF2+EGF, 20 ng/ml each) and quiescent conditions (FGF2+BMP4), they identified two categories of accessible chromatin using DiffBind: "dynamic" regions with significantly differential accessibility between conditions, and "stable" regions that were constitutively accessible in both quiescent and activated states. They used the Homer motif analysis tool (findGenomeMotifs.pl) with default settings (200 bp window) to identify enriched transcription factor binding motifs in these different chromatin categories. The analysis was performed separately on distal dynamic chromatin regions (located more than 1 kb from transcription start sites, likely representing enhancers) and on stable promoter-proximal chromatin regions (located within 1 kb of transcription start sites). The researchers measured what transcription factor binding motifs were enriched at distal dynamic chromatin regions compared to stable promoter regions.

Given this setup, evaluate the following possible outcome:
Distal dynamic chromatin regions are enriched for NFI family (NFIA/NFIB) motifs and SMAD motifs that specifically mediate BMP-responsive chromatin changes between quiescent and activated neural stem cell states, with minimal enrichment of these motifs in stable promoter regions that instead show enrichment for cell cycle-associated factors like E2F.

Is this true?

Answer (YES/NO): NO